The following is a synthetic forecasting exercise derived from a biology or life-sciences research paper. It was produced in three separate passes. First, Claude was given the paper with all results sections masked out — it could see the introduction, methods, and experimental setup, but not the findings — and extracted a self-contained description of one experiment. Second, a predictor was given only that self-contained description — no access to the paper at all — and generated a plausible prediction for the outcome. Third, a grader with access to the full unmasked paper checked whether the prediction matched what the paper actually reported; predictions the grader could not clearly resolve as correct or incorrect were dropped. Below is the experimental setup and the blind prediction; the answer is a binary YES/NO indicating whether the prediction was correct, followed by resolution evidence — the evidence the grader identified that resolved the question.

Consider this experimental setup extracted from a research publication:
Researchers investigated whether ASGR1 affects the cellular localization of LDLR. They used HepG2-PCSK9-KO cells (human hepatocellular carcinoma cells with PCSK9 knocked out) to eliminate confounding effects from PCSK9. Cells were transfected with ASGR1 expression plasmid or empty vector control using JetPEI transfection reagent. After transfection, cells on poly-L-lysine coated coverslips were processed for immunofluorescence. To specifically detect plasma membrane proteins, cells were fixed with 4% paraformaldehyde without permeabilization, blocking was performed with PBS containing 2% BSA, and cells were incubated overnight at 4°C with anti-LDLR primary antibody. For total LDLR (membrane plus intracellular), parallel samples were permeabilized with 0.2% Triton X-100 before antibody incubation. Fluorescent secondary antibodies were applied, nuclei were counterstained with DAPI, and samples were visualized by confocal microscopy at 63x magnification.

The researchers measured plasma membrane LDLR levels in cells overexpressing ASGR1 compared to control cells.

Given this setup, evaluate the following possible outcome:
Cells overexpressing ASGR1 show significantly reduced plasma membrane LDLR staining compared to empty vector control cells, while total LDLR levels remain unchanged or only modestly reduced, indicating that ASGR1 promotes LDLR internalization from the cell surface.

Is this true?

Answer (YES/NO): YES